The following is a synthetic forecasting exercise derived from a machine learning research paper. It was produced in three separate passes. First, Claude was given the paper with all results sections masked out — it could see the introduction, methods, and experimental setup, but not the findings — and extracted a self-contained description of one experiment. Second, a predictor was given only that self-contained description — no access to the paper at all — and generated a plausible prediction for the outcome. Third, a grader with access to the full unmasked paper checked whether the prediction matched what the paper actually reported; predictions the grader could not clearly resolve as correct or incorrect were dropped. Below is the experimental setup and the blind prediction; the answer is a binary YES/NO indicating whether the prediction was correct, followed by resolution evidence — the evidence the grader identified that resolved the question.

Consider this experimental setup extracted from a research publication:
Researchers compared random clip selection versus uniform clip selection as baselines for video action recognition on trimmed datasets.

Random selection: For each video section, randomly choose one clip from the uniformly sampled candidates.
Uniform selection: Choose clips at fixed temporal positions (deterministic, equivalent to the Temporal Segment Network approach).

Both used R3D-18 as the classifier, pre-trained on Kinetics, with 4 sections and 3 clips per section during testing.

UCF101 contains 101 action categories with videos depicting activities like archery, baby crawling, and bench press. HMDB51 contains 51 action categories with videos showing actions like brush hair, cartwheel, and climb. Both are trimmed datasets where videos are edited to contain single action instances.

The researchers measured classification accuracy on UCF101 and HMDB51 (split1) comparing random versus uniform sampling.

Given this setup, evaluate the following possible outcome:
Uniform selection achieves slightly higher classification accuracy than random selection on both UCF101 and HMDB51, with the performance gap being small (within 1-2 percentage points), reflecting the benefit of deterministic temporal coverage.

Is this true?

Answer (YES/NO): NO